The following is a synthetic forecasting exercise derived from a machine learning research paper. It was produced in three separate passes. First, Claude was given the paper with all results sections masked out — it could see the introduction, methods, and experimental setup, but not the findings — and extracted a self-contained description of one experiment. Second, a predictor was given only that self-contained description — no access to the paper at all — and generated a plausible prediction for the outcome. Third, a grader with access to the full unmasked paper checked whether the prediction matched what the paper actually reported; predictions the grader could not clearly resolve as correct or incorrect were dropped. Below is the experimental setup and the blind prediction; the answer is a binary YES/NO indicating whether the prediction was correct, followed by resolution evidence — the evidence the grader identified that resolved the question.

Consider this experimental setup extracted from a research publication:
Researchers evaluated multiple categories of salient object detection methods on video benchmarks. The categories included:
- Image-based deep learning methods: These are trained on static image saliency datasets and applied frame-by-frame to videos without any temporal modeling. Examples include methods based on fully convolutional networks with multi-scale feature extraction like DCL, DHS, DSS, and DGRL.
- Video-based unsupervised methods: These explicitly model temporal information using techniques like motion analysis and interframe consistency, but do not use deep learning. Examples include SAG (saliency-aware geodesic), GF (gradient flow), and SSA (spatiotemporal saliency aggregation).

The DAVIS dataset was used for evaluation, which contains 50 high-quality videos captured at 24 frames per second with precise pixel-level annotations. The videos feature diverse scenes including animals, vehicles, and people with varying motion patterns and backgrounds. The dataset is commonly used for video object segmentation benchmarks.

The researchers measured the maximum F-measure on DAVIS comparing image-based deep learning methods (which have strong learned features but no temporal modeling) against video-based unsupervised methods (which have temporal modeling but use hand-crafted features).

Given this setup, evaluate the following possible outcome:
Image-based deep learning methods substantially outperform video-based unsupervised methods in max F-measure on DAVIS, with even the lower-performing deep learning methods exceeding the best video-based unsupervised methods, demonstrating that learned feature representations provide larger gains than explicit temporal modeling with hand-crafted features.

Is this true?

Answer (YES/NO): YES